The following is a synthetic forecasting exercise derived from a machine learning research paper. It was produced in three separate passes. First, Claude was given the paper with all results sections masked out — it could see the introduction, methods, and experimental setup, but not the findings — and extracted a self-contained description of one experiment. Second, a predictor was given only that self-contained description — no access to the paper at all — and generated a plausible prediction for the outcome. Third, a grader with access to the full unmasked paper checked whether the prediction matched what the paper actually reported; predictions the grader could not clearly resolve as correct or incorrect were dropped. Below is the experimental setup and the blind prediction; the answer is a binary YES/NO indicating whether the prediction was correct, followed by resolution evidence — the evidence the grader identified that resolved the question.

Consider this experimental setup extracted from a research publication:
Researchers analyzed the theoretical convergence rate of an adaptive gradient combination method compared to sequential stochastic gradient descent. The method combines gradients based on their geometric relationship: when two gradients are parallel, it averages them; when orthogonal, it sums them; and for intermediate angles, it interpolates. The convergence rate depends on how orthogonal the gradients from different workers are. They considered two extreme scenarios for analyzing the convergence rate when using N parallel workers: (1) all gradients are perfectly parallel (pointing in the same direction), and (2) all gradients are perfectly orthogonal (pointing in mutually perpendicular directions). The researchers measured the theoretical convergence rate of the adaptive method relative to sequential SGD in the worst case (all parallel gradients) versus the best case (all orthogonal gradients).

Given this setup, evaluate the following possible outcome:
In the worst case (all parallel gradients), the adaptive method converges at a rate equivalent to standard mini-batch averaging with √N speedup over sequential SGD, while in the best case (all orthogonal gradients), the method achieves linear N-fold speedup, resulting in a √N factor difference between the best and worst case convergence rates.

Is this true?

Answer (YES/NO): NO